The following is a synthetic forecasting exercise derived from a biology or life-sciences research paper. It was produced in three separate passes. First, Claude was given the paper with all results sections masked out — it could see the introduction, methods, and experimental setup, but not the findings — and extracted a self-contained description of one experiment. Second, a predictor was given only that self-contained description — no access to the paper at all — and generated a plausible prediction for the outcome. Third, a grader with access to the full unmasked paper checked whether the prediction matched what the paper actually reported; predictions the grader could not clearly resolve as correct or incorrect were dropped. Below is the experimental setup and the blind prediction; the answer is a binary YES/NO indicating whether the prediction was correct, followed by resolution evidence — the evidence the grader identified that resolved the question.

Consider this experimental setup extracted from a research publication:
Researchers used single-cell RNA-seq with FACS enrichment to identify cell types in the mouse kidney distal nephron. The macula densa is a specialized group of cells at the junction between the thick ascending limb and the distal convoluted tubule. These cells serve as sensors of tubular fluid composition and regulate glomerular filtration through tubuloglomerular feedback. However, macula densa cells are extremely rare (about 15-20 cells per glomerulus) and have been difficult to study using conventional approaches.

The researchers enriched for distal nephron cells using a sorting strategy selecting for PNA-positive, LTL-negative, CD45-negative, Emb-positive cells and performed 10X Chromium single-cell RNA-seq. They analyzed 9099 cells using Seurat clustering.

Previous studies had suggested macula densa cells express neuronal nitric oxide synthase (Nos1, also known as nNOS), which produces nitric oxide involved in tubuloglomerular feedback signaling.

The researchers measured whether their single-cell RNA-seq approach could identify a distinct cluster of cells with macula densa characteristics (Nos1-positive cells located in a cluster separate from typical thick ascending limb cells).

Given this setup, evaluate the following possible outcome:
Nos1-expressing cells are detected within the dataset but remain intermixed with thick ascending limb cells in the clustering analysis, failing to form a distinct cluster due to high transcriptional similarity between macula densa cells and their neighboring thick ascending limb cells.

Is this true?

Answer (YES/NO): NO